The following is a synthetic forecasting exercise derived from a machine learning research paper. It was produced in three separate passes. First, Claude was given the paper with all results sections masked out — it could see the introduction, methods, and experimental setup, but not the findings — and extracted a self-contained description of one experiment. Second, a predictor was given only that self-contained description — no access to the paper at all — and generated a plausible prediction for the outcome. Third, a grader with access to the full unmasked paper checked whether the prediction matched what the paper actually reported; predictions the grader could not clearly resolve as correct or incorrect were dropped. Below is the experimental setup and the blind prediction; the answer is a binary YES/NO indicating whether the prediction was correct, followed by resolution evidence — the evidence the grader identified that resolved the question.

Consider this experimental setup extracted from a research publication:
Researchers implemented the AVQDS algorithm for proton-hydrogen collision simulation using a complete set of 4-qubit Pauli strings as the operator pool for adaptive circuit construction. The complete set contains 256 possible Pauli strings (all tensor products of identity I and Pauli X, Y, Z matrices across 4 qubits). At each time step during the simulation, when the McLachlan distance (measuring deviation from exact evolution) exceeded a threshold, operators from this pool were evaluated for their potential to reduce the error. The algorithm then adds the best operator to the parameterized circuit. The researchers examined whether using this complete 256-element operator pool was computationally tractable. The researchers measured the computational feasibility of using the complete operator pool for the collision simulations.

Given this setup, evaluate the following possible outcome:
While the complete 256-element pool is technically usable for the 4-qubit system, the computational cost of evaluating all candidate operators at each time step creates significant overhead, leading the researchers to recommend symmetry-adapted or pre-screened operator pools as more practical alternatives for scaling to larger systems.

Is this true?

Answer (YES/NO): NO